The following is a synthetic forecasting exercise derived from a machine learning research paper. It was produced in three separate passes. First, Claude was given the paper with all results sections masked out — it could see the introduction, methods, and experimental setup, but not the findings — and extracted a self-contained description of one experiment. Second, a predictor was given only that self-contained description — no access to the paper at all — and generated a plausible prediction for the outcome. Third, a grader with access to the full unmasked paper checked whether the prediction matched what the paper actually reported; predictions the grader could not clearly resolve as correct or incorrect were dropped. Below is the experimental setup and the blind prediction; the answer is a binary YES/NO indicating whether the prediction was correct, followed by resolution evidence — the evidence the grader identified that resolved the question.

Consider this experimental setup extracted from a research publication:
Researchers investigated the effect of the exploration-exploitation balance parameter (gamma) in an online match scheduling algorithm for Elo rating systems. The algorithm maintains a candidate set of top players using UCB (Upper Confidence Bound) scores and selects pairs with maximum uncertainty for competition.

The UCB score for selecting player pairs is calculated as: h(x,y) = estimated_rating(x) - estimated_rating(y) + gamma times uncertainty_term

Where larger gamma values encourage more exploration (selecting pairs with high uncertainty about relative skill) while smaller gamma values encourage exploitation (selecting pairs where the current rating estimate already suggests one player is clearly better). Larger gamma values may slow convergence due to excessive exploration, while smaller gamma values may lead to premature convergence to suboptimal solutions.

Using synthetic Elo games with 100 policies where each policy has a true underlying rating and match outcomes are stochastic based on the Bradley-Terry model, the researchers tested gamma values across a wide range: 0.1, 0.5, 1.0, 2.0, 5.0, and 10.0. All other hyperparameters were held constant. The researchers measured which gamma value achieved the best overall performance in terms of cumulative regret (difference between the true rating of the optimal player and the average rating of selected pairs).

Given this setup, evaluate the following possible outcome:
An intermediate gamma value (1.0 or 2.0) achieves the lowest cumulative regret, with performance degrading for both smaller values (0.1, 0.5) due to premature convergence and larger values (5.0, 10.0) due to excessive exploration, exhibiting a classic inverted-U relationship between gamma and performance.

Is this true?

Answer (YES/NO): NO